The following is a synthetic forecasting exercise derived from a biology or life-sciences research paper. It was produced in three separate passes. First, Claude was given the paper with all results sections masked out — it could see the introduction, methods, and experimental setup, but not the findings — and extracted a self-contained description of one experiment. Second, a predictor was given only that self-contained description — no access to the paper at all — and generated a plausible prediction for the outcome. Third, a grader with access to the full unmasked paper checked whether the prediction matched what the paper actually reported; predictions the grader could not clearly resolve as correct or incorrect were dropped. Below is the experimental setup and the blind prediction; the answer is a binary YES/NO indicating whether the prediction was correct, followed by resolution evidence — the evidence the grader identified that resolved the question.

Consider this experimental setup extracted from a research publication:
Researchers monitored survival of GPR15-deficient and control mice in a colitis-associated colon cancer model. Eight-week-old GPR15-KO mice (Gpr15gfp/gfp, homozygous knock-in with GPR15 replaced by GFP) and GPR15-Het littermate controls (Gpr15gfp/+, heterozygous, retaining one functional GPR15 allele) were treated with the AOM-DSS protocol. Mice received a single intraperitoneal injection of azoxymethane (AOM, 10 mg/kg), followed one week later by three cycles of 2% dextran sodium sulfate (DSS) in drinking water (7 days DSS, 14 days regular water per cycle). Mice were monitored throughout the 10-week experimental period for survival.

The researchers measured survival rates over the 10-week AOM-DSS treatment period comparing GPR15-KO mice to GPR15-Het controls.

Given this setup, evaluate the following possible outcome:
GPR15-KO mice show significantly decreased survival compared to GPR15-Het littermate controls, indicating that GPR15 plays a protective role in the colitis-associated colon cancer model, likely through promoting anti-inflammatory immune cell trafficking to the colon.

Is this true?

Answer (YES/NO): NO